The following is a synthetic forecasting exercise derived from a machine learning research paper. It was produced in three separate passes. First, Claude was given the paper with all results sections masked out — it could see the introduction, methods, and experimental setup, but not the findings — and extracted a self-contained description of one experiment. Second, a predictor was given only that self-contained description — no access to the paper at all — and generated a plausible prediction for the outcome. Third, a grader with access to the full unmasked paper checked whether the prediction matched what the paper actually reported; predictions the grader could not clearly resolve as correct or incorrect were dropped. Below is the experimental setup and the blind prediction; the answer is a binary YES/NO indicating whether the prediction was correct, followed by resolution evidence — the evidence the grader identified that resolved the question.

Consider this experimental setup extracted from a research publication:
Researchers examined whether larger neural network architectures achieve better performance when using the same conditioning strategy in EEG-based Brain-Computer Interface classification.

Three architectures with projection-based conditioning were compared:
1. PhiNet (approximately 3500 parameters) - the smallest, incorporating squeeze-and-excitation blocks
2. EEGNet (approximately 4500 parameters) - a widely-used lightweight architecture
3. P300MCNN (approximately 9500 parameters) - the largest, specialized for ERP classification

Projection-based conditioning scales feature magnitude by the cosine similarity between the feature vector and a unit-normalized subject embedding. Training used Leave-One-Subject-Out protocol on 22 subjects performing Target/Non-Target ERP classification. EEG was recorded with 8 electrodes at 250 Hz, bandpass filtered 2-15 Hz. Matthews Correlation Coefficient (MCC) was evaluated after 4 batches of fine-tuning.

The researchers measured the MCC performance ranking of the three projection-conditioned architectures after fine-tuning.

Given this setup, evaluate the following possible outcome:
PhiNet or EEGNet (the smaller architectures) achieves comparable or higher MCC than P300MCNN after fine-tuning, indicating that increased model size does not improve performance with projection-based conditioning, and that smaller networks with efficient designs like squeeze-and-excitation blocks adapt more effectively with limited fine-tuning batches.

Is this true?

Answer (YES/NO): YES